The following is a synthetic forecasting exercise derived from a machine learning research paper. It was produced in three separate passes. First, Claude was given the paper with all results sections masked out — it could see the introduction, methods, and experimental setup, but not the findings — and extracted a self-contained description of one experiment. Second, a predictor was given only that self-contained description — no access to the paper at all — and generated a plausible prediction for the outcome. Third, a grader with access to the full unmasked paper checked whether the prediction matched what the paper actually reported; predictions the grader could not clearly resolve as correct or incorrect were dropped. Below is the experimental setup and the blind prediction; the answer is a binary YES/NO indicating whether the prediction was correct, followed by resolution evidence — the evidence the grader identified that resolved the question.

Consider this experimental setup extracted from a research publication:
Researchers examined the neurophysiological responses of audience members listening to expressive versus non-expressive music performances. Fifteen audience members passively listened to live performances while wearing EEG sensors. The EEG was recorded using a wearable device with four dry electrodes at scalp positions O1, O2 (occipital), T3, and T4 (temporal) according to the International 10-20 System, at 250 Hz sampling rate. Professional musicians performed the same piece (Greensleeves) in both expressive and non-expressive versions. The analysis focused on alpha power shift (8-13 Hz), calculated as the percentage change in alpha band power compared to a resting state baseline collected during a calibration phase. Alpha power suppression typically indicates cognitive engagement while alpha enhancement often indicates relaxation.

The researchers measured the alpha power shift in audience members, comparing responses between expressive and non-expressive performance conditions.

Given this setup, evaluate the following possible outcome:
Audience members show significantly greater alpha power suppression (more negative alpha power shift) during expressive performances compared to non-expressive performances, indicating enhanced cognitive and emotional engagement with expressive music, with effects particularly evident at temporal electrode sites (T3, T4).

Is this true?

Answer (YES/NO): NO